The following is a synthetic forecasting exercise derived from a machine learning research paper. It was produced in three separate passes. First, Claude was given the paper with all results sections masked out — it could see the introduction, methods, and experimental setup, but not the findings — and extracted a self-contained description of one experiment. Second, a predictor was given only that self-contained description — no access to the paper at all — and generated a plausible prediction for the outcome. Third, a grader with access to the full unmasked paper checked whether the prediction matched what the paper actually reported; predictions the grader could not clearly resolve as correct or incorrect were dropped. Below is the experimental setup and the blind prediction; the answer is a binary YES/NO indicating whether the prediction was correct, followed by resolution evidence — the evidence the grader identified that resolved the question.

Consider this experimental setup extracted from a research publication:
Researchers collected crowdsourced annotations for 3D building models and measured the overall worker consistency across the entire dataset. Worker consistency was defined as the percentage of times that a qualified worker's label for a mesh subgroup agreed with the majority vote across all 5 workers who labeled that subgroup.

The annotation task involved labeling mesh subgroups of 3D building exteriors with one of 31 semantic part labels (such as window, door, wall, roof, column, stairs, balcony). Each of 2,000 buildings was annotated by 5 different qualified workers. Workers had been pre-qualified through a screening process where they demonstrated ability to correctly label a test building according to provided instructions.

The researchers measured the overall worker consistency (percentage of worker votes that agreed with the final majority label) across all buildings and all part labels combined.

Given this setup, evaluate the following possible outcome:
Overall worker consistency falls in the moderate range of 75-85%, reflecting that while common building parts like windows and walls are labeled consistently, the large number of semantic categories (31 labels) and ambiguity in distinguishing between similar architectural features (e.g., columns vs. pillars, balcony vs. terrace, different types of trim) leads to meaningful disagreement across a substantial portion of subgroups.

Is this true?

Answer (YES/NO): NO